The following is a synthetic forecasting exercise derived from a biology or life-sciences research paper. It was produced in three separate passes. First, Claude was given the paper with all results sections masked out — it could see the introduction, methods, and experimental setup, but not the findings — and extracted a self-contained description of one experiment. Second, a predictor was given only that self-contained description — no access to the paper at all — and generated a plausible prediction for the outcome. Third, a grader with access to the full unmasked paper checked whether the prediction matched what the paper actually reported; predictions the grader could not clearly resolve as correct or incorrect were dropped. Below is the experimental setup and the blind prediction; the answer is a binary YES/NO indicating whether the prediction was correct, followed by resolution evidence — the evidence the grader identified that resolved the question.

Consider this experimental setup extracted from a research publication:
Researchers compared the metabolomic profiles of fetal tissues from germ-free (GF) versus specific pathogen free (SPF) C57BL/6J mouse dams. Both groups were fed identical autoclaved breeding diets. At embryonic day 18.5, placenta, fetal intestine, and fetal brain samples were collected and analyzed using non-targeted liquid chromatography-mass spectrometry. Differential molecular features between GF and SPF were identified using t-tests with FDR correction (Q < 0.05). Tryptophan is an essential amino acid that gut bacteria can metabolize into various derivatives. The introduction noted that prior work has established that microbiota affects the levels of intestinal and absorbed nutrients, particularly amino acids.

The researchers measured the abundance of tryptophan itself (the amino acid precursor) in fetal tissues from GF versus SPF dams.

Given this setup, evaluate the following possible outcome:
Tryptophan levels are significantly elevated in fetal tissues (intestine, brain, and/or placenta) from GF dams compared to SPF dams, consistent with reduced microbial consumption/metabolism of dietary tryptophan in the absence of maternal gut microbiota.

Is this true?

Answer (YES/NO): NO